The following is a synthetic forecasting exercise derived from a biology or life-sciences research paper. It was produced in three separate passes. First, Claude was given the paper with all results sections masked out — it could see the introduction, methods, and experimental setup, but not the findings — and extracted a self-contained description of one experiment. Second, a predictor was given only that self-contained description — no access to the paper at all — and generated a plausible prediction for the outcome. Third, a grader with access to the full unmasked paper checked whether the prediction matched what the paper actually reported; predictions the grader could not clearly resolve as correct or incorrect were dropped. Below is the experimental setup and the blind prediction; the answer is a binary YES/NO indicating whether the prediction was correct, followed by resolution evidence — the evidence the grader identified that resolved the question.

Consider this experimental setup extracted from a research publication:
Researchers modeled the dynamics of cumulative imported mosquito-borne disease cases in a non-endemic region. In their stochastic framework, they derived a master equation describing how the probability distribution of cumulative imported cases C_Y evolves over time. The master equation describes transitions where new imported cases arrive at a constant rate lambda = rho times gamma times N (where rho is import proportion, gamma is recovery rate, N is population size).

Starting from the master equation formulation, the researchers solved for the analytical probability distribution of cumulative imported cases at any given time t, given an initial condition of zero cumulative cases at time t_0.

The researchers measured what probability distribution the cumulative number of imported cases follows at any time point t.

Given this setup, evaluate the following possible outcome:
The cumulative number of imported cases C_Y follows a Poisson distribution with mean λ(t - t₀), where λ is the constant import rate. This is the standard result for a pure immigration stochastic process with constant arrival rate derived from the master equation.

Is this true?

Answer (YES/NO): YES